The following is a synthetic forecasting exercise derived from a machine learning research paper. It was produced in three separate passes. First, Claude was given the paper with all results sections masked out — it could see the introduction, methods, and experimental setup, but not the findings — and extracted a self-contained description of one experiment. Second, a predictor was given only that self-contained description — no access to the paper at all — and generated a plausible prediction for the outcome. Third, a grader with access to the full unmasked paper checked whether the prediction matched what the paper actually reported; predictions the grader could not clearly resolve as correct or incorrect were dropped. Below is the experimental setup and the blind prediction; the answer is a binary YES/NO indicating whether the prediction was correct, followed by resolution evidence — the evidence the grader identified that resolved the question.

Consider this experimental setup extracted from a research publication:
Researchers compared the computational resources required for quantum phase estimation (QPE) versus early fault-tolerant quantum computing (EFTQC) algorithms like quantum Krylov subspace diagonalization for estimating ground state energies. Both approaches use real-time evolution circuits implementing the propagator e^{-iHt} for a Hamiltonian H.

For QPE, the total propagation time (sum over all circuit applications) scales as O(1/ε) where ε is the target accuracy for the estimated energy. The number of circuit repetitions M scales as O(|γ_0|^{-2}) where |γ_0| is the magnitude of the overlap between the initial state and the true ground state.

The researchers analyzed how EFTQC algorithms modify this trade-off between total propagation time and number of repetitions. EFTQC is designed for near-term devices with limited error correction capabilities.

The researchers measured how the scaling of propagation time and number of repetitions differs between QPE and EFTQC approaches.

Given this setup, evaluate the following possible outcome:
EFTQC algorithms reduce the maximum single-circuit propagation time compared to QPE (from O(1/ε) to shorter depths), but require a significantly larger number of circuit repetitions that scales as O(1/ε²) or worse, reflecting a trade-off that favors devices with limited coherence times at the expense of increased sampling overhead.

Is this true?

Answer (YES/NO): YES